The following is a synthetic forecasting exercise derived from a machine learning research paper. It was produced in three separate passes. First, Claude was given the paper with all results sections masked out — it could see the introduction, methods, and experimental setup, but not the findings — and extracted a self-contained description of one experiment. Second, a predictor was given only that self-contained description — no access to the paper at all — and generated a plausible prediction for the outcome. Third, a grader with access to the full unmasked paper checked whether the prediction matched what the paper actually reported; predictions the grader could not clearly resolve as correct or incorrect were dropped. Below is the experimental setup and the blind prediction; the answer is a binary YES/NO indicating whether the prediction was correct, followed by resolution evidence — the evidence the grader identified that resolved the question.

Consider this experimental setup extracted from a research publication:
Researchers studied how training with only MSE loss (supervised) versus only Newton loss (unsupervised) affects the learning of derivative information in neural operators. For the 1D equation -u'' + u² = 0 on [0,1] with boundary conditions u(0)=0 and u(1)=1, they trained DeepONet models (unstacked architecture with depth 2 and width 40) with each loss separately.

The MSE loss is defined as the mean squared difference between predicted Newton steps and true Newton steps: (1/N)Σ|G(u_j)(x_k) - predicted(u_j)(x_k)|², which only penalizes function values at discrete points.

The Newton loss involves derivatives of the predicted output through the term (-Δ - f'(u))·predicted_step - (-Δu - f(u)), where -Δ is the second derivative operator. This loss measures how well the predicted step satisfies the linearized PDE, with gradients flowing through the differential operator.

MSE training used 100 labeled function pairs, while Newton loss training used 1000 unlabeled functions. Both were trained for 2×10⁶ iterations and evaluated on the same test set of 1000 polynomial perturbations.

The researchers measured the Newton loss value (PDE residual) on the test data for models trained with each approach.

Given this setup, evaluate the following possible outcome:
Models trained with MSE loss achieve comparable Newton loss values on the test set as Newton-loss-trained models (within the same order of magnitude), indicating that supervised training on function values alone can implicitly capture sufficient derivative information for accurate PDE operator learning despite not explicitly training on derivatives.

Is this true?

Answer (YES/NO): NO